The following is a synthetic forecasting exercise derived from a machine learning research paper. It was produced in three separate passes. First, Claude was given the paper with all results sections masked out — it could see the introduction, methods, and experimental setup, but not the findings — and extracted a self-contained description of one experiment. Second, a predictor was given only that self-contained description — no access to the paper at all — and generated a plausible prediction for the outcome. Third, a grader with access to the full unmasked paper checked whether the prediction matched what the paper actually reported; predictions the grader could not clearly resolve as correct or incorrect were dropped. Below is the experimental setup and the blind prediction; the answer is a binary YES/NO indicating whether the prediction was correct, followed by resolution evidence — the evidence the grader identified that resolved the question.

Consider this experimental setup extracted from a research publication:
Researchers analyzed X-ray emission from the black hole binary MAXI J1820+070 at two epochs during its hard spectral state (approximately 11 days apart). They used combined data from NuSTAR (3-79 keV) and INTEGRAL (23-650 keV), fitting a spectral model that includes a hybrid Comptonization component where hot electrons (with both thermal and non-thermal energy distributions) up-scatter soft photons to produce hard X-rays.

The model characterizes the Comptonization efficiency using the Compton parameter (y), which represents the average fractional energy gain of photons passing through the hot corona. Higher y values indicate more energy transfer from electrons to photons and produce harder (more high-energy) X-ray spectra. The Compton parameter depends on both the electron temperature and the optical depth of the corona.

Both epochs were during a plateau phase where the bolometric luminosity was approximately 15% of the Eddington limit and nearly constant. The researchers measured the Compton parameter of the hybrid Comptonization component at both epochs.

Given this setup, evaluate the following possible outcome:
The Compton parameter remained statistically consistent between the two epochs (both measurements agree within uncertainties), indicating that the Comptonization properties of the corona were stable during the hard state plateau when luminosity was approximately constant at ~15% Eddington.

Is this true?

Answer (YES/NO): NO